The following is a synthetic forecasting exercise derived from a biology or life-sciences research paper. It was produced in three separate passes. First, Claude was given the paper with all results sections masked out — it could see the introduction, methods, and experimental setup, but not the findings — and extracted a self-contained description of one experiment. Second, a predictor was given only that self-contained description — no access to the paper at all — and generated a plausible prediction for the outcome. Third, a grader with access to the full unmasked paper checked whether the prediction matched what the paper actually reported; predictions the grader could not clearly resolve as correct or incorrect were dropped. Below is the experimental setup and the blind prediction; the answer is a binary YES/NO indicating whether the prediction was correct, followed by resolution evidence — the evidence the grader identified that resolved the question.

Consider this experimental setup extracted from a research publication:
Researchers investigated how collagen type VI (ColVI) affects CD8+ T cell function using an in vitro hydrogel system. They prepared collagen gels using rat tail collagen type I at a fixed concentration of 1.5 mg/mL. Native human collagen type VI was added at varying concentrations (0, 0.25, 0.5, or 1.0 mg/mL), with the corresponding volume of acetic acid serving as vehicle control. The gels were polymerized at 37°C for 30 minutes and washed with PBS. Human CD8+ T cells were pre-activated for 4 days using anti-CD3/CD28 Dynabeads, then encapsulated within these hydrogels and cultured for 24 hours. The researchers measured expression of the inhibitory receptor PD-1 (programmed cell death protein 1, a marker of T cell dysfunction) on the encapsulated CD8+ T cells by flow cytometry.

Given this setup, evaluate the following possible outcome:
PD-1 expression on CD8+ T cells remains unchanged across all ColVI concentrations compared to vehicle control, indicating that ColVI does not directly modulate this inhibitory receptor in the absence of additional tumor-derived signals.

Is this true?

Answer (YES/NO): NO